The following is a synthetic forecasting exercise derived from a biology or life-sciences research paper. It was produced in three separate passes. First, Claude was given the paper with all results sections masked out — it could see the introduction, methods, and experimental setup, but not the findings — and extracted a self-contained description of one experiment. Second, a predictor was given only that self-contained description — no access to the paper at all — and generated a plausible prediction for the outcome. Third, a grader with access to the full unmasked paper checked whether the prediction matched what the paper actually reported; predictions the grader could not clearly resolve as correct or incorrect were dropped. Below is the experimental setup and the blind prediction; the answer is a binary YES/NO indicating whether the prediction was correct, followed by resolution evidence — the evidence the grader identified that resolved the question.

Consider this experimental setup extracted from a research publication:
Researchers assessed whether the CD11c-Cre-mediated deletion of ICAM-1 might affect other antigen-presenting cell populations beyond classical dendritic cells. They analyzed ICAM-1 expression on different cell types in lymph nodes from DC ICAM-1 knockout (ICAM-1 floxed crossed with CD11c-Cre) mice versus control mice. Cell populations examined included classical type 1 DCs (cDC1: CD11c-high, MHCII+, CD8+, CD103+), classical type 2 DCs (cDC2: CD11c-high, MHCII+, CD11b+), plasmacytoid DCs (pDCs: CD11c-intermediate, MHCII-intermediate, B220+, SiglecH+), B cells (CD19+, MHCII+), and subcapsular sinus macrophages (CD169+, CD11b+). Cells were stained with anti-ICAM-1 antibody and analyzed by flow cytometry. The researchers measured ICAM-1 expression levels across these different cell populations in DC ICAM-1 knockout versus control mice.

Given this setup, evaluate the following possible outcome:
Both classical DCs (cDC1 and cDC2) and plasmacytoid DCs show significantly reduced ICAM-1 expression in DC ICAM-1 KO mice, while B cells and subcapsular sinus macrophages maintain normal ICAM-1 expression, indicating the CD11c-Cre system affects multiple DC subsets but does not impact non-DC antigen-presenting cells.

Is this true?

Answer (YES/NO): YES